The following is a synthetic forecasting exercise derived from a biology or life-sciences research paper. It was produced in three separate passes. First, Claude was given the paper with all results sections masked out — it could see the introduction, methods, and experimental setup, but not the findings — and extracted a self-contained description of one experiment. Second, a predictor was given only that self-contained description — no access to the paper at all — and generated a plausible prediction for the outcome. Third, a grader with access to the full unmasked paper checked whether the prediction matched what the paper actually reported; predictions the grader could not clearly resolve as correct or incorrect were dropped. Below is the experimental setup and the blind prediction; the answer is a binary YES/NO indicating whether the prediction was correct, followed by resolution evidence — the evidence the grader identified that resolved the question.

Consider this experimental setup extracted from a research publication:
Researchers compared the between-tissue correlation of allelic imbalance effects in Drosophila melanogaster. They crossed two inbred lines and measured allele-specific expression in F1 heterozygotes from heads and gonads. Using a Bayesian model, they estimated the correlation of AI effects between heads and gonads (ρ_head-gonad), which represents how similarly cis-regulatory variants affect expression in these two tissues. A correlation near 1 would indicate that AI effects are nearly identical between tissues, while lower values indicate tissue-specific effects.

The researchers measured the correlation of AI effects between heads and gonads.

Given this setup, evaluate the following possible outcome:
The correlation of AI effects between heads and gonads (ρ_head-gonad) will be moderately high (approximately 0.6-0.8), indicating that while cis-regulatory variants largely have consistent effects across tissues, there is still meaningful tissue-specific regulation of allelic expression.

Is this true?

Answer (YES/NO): NO